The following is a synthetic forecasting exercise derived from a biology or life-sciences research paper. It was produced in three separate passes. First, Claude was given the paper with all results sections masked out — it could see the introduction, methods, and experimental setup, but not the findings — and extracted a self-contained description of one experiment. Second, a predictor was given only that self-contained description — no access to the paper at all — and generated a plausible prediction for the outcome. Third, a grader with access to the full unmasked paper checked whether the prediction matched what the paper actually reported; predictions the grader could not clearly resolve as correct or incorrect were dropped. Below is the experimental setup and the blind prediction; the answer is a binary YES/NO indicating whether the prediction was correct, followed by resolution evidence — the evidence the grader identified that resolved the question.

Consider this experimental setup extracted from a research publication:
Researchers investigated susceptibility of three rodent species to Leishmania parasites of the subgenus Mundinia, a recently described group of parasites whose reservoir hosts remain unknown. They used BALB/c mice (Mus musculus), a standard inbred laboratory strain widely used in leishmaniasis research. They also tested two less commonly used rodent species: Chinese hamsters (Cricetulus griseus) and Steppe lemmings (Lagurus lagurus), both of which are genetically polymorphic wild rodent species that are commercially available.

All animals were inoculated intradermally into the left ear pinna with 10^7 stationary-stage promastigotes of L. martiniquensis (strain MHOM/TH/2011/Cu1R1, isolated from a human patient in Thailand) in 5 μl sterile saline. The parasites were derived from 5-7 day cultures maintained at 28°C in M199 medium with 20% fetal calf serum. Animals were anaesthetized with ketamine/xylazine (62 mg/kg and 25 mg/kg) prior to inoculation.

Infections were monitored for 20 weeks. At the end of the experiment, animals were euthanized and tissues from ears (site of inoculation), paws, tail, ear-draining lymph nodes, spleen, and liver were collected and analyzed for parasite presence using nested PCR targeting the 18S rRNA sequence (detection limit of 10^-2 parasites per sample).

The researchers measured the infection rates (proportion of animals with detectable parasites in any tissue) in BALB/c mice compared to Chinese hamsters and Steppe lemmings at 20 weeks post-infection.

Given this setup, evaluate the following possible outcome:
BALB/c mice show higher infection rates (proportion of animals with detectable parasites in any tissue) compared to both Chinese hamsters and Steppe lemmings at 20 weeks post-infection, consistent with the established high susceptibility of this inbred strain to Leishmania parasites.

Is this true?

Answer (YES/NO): NO